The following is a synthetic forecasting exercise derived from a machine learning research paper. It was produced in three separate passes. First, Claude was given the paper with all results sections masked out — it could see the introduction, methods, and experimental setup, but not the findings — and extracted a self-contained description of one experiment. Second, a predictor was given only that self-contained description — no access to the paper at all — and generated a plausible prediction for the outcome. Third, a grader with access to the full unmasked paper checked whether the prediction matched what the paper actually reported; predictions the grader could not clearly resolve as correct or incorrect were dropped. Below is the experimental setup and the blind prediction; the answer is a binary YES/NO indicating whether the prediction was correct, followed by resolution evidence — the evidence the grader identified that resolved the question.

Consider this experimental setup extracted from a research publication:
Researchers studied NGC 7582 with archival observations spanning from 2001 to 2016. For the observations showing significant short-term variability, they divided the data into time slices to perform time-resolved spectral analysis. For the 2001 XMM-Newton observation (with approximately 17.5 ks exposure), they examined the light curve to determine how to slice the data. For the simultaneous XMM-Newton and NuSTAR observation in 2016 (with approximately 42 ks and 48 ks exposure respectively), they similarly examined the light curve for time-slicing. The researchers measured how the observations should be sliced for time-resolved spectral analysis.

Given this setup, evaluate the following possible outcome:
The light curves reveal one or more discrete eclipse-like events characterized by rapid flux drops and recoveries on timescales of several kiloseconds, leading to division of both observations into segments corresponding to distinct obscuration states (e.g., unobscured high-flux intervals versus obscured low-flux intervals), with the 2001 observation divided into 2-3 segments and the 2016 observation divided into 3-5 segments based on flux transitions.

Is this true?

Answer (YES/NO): NO